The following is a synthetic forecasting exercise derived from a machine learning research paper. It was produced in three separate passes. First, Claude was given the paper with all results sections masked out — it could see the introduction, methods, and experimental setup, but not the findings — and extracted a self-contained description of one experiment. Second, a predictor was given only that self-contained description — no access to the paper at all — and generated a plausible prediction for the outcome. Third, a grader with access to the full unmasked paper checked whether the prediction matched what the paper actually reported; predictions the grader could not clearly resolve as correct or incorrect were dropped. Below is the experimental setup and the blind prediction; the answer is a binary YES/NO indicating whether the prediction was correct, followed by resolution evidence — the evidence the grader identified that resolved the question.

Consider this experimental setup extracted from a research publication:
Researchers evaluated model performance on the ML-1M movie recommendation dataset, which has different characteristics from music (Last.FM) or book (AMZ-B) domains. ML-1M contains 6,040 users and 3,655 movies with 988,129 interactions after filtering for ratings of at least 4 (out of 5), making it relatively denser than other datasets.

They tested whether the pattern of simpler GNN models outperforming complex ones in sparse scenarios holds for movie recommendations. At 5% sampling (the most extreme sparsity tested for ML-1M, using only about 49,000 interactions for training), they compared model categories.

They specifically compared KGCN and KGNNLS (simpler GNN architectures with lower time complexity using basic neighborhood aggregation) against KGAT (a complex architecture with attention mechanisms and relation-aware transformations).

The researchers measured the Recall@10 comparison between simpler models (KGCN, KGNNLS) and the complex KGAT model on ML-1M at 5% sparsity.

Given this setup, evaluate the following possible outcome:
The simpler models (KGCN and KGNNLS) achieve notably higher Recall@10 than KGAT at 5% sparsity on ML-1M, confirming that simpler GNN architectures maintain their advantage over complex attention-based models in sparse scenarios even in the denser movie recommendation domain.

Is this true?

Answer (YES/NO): YES